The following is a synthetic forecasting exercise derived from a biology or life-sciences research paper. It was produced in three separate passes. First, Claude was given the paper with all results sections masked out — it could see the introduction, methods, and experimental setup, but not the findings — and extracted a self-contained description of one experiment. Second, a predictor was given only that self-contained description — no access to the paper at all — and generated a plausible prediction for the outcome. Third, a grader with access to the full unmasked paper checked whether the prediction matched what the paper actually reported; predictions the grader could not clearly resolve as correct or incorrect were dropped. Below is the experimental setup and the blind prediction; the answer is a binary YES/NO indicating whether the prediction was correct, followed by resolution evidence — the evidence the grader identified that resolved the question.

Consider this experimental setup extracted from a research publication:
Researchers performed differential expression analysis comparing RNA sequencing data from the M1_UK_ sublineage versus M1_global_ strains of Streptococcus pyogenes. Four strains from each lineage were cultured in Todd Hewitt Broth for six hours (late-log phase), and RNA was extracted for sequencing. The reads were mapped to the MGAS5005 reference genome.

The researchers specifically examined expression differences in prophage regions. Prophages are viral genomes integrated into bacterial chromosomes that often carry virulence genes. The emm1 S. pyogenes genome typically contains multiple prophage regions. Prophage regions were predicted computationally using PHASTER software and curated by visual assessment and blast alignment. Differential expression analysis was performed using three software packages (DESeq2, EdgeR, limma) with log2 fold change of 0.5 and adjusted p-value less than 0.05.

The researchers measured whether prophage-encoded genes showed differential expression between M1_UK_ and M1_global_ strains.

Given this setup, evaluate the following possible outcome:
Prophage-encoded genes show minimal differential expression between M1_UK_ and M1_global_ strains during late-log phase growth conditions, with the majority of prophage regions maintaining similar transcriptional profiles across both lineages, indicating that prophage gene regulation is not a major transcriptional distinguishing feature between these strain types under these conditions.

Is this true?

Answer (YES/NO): NO